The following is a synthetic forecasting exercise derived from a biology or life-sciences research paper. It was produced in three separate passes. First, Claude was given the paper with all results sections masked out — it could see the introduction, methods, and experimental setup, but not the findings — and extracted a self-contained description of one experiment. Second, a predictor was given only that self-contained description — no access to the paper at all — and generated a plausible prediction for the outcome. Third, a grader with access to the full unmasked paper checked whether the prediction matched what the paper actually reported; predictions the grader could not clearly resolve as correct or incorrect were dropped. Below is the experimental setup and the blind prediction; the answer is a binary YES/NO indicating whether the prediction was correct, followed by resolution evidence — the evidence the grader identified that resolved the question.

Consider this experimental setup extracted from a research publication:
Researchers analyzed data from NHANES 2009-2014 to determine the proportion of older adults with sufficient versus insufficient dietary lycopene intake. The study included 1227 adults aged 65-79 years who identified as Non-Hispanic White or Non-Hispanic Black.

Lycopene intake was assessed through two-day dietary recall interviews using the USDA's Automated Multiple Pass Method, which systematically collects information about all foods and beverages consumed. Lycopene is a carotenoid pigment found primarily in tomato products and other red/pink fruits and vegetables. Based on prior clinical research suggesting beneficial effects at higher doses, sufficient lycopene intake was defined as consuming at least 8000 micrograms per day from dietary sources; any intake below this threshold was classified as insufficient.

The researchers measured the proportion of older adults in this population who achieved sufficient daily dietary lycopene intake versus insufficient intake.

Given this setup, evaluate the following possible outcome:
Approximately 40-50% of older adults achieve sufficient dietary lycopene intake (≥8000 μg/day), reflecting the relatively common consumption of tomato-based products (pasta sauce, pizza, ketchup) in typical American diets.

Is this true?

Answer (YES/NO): NO